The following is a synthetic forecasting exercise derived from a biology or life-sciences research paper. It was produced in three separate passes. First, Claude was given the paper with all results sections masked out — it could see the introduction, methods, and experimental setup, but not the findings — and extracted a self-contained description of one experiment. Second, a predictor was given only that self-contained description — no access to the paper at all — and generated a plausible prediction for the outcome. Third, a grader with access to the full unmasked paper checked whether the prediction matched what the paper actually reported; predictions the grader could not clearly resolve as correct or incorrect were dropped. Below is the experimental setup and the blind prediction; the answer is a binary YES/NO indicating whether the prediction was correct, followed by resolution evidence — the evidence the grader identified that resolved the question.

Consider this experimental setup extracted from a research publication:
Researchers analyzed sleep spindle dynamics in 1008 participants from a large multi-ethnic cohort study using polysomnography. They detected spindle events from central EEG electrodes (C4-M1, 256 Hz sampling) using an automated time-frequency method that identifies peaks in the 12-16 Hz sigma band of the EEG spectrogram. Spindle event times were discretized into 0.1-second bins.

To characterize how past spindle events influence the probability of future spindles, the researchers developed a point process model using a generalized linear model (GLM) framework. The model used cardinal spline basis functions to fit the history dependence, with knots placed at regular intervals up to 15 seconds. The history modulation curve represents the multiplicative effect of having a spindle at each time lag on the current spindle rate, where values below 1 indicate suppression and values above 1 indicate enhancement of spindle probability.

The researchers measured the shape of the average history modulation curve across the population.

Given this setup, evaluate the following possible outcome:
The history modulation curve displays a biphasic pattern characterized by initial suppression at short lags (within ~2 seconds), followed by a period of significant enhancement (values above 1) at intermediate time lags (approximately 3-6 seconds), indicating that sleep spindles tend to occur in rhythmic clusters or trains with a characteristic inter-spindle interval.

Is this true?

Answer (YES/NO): YES